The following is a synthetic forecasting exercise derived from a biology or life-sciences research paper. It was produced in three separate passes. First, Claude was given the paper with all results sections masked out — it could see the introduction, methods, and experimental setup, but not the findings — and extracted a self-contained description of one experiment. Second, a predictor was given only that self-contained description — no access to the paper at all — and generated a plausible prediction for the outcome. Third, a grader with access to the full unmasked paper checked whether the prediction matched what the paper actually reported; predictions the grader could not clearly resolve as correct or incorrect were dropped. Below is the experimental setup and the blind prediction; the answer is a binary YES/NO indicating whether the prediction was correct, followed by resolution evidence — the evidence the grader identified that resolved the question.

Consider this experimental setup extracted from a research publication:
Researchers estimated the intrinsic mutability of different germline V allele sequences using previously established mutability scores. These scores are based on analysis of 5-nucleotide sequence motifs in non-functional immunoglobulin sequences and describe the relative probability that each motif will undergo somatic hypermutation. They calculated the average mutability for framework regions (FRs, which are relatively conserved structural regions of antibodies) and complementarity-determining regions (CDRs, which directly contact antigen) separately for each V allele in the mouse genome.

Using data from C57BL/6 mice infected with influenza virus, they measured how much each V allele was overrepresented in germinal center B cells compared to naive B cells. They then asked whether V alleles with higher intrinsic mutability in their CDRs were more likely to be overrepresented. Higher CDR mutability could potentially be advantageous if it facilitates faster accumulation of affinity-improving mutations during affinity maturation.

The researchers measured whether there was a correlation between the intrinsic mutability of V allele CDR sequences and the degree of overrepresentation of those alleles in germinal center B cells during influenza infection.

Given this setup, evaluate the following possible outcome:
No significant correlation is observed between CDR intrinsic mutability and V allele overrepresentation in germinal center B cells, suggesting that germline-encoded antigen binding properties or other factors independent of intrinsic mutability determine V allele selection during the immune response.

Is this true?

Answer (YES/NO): NO